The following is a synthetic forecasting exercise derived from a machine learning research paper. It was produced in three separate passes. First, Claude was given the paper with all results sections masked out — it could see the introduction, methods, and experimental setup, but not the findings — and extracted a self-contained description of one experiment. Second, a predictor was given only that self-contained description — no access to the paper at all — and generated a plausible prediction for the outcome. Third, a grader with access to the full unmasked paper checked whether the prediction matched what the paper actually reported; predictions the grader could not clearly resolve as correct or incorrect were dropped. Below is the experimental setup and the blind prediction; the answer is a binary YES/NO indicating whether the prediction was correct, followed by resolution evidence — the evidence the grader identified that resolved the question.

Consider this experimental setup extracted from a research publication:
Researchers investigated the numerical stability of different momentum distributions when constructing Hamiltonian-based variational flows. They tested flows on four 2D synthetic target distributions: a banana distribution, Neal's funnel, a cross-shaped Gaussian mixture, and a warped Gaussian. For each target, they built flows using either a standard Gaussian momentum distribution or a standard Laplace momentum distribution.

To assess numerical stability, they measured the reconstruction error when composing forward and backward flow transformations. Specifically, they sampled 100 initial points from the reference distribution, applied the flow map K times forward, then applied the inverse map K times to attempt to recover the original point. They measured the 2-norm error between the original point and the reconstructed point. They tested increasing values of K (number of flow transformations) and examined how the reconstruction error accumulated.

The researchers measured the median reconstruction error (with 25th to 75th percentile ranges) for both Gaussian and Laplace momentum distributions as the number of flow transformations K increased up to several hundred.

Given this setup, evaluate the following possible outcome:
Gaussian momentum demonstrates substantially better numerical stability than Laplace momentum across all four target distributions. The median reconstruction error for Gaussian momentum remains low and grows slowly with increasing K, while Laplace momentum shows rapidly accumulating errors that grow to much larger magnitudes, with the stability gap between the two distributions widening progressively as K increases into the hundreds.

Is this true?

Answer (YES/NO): NO